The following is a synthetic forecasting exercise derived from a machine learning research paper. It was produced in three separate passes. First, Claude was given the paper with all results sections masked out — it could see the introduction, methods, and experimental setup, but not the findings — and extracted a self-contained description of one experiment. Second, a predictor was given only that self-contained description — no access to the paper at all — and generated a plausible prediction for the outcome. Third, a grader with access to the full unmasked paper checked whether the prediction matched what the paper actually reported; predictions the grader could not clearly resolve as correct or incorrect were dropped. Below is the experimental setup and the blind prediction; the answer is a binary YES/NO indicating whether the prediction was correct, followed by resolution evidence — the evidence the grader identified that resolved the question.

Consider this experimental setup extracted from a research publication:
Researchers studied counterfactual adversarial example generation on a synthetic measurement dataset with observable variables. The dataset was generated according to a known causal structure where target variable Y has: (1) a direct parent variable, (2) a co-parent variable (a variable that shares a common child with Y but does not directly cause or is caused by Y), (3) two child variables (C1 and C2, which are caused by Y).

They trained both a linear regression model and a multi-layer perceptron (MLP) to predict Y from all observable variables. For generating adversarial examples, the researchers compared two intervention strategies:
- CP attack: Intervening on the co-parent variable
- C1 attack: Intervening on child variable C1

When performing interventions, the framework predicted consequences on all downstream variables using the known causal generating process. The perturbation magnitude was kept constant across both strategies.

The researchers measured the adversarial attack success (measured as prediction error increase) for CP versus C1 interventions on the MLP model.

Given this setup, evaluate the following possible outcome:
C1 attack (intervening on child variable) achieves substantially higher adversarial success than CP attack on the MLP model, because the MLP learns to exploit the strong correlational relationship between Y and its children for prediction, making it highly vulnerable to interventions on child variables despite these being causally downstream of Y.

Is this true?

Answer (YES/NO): YES